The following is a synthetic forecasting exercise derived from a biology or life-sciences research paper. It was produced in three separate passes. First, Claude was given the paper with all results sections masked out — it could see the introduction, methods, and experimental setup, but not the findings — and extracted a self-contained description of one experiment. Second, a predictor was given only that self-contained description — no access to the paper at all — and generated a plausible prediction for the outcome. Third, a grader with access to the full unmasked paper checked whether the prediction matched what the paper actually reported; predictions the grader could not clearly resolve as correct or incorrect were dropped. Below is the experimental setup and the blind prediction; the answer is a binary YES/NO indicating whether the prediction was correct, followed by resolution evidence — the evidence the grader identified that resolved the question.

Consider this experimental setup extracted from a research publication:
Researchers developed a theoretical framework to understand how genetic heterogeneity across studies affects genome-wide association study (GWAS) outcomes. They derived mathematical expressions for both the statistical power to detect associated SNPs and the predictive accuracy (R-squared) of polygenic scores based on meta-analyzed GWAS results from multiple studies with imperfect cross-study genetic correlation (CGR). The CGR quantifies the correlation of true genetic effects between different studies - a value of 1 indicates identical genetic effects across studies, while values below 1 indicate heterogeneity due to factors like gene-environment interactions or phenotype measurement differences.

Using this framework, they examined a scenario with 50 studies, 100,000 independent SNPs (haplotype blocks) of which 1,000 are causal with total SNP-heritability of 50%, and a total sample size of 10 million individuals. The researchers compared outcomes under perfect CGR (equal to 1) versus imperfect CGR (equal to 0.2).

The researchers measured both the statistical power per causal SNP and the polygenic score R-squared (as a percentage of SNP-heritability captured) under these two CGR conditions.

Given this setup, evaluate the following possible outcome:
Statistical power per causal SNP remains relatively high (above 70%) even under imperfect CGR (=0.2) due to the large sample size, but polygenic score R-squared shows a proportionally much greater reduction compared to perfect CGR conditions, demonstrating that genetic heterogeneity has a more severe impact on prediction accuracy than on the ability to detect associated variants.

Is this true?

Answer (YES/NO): YES